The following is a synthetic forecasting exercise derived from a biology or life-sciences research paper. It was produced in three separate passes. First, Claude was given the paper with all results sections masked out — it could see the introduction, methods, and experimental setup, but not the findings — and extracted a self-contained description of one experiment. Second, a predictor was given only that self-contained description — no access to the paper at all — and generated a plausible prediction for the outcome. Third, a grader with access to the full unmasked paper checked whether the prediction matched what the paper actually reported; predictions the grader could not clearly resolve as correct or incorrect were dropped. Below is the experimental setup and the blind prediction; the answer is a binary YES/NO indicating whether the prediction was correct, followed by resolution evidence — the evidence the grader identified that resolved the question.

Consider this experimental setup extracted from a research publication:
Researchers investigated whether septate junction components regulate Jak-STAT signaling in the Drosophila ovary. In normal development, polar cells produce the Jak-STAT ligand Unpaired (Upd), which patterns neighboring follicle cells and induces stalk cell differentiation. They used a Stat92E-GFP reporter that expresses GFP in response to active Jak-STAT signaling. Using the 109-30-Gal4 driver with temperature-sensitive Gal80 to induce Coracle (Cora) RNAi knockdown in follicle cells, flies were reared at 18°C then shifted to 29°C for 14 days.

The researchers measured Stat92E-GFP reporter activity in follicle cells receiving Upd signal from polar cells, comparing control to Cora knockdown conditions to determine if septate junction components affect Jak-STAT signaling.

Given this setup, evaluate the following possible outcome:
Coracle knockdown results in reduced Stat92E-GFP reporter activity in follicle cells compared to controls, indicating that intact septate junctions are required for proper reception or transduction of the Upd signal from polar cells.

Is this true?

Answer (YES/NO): NO